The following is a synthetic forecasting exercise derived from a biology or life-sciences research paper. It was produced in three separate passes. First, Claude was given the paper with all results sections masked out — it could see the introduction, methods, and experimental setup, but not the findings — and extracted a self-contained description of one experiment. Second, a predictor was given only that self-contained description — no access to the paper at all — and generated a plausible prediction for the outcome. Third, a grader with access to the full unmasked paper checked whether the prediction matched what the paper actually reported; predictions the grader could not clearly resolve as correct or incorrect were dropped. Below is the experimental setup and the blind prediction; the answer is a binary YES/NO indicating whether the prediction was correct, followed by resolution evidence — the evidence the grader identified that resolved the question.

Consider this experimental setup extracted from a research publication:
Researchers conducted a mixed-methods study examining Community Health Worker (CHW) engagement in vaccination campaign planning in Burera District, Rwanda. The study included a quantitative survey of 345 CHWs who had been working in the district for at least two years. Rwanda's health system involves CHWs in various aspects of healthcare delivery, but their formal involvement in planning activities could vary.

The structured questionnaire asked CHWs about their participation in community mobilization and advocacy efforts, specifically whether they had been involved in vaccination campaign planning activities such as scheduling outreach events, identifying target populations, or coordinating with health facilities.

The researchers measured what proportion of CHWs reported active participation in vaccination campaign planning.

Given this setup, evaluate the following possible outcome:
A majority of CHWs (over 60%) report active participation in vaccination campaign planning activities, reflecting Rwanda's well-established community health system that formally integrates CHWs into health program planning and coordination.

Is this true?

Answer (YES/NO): YES